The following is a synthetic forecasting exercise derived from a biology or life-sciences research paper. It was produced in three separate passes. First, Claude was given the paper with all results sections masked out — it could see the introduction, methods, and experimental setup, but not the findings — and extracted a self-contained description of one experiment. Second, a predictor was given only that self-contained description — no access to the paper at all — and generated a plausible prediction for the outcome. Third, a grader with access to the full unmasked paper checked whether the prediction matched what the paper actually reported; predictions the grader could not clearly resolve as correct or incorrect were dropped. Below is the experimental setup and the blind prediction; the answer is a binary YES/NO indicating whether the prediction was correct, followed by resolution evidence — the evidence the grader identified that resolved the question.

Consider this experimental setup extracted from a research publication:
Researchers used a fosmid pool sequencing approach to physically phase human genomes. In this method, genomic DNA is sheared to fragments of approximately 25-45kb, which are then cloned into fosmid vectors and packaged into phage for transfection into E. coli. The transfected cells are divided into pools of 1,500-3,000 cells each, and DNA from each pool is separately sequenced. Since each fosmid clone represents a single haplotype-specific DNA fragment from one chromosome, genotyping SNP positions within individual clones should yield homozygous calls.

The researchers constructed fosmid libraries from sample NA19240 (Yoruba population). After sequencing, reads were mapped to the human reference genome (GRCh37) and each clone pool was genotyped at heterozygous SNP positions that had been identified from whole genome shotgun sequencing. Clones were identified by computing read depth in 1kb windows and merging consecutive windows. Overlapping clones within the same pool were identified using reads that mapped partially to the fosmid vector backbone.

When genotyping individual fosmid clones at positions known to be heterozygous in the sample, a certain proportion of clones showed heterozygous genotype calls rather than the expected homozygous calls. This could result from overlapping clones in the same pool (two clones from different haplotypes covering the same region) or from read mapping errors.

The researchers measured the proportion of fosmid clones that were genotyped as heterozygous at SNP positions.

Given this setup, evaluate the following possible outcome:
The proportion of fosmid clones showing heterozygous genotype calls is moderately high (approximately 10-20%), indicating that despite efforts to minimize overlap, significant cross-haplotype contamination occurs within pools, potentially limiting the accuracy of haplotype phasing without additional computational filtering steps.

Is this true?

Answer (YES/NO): NO